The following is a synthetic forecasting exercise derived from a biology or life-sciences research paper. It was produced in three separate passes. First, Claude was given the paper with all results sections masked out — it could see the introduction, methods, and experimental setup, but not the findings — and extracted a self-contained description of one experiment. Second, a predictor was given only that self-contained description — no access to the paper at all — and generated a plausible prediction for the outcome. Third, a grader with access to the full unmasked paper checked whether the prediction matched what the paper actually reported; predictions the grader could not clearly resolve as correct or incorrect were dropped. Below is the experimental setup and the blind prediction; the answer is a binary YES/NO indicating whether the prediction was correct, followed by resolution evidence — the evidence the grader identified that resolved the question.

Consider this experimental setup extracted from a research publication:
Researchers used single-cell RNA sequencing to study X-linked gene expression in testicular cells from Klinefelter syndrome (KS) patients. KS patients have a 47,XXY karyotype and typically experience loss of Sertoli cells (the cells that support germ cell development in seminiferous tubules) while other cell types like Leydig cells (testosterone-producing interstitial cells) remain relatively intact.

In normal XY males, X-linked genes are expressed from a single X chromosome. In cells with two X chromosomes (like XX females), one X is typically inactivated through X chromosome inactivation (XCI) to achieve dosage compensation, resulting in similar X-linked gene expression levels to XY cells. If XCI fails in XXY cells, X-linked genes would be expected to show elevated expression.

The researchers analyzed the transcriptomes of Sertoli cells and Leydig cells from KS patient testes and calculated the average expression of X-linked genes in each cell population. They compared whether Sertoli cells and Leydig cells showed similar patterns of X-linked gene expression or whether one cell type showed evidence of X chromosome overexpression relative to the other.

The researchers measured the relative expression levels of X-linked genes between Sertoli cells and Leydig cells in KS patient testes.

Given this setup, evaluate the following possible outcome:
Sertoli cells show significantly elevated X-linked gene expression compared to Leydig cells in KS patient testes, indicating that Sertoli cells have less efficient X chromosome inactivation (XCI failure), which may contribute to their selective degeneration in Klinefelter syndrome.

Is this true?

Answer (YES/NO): YES